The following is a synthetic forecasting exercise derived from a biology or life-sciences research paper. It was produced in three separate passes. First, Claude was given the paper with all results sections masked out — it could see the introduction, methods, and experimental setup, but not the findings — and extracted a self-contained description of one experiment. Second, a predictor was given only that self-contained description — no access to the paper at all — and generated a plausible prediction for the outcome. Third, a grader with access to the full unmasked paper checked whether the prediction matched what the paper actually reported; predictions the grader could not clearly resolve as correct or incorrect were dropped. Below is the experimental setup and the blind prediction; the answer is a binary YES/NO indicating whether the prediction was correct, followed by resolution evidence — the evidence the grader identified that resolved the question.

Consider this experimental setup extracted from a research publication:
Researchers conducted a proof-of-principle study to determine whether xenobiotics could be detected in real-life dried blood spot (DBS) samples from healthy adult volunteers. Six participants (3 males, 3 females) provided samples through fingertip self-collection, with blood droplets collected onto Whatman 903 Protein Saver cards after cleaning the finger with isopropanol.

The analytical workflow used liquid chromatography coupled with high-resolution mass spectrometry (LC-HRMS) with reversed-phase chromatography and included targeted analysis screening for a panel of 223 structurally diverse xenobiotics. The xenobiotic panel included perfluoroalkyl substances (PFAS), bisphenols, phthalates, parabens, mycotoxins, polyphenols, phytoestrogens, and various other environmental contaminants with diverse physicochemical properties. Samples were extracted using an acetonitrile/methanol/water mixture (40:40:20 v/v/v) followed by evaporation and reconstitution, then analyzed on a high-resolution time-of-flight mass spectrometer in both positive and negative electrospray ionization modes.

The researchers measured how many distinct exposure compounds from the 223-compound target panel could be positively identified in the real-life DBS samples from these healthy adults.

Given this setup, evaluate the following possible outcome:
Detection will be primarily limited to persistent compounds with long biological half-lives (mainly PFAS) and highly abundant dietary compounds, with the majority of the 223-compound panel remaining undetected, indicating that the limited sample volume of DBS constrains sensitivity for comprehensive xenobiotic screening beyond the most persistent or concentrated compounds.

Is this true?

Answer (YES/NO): NO